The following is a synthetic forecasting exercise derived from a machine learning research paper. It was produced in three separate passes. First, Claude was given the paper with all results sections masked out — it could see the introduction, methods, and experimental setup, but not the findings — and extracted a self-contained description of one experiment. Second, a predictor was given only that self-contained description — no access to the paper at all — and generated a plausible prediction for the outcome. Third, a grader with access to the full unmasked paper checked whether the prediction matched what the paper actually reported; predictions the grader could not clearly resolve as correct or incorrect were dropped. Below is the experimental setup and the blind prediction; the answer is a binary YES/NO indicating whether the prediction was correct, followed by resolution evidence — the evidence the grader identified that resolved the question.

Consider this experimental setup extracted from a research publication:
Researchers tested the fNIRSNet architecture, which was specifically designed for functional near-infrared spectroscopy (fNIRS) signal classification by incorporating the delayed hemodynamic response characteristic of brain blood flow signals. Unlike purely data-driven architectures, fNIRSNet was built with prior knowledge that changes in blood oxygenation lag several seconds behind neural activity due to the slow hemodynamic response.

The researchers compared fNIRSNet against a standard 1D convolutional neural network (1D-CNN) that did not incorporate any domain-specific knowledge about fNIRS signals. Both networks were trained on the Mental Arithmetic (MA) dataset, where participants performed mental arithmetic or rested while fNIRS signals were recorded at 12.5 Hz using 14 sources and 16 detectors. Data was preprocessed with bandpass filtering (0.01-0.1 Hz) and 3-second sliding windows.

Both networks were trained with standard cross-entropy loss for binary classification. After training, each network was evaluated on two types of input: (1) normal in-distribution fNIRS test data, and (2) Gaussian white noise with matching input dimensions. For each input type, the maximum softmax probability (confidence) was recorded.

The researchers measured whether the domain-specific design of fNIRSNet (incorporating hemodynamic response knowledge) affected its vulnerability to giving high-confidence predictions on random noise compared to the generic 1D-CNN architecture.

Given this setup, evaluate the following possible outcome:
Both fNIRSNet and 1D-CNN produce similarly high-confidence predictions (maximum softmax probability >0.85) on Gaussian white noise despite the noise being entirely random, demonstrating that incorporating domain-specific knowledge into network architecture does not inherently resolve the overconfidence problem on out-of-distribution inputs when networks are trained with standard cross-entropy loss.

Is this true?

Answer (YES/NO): NO